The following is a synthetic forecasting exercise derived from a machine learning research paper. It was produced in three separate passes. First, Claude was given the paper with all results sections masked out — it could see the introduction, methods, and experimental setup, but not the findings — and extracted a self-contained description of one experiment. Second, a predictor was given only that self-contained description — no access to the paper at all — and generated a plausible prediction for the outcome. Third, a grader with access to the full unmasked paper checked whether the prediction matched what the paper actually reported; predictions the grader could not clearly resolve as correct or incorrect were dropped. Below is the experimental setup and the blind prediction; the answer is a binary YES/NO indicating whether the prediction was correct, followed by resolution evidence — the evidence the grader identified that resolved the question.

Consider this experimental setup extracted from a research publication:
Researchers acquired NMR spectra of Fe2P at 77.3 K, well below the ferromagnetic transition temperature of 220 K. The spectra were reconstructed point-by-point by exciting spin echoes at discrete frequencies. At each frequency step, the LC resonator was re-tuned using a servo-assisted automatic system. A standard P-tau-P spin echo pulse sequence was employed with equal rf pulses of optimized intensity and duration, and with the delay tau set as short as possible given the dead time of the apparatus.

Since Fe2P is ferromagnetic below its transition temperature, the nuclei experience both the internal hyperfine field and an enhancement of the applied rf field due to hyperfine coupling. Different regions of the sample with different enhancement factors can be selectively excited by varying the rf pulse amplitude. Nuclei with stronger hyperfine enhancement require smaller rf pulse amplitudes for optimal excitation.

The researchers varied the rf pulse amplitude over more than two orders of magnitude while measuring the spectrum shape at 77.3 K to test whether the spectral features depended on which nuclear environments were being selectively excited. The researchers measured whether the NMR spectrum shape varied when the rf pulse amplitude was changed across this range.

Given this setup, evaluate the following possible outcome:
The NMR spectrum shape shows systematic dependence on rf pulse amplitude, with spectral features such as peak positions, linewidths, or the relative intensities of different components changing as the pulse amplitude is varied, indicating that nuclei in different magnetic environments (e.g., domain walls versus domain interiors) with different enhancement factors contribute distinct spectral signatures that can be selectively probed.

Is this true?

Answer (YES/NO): NO